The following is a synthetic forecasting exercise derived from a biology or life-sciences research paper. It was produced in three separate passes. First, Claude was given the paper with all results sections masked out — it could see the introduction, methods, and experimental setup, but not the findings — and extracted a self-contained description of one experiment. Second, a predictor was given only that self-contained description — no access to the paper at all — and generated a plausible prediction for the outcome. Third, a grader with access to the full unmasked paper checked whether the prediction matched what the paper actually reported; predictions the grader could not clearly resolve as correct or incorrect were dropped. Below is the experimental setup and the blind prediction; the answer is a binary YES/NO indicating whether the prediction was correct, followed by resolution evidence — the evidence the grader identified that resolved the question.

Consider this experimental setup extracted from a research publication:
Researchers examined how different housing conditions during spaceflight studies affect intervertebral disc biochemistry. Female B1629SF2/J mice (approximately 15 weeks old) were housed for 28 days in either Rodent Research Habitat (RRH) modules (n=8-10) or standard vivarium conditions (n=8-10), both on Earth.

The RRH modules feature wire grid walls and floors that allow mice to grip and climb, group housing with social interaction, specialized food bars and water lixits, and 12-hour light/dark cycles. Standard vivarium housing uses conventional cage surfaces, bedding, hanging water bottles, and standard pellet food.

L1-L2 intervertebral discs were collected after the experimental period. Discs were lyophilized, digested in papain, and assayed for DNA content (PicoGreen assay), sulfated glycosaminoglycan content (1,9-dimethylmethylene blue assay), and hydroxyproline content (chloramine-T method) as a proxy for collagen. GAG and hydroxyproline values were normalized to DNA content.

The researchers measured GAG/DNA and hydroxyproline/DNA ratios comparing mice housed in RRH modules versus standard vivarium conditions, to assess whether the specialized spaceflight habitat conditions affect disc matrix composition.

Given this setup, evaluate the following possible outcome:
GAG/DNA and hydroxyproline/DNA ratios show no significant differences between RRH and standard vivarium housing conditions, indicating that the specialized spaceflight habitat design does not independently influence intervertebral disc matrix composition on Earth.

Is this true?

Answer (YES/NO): YES